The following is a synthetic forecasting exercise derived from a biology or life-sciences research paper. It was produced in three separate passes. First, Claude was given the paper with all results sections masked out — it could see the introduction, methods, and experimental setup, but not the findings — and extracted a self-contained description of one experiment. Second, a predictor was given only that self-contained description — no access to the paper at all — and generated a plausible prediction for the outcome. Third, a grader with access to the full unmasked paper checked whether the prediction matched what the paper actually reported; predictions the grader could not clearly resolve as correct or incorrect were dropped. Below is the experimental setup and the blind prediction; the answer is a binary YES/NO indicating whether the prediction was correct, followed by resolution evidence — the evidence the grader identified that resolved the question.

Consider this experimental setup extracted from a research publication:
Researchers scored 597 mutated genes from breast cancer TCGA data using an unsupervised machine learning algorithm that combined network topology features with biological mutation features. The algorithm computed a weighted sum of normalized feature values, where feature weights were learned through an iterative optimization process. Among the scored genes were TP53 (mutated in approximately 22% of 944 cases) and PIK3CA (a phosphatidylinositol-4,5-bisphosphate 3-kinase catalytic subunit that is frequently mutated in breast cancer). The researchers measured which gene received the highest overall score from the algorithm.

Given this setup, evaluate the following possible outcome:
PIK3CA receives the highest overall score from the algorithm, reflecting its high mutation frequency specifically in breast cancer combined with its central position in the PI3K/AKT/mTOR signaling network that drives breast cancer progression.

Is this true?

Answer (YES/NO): YES